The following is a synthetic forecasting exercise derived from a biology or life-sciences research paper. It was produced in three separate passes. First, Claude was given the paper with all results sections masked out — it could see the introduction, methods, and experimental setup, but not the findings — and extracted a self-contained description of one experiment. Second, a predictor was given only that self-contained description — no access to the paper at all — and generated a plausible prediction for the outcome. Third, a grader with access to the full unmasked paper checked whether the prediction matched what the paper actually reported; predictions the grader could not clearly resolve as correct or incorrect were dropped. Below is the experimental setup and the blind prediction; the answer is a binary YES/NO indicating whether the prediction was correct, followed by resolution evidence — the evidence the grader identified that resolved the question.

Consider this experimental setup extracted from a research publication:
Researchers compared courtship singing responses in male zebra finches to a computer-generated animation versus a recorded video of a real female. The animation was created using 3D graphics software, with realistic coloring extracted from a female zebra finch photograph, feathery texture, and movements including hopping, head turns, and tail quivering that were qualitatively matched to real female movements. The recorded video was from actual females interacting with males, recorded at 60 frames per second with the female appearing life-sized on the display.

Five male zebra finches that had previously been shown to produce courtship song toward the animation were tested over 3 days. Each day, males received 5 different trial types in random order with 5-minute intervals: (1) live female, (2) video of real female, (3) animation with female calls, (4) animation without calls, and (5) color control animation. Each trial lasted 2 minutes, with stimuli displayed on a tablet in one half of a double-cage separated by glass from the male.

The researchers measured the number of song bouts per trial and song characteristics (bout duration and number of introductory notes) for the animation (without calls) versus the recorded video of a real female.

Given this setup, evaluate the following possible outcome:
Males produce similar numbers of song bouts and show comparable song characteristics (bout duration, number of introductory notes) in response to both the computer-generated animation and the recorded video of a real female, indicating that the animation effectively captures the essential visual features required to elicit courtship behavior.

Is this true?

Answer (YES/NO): YES